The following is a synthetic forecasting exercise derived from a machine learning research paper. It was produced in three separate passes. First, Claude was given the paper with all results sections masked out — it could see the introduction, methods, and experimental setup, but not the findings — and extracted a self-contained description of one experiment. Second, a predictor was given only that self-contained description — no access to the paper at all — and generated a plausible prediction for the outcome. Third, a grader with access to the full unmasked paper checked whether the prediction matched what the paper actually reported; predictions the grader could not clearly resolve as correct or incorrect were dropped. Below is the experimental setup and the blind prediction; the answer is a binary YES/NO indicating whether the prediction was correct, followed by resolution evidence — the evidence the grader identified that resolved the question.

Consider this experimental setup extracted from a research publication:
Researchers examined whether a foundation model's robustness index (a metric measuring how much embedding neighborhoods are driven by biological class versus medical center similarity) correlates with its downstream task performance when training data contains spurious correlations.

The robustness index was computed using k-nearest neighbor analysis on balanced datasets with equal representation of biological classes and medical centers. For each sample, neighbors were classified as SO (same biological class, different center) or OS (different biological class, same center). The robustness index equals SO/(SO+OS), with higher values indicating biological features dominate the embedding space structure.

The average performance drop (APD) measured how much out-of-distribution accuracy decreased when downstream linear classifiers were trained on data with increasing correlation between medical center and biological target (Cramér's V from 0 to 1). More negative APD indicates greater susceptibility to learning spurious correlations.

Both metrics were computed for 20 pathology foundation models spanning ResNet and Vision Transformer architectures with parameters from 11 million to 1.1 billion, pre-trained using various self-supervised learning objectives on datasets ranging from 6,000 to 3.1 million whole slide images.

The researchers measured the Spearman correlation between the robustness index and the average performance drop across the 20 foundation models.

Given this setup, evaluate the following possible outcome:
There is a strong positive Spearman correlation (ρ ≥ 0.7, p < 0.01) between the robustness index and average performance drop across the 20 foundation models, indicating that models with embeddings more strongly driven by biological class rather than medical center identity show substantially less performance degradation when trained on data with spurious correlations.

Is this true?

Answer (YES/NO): YES